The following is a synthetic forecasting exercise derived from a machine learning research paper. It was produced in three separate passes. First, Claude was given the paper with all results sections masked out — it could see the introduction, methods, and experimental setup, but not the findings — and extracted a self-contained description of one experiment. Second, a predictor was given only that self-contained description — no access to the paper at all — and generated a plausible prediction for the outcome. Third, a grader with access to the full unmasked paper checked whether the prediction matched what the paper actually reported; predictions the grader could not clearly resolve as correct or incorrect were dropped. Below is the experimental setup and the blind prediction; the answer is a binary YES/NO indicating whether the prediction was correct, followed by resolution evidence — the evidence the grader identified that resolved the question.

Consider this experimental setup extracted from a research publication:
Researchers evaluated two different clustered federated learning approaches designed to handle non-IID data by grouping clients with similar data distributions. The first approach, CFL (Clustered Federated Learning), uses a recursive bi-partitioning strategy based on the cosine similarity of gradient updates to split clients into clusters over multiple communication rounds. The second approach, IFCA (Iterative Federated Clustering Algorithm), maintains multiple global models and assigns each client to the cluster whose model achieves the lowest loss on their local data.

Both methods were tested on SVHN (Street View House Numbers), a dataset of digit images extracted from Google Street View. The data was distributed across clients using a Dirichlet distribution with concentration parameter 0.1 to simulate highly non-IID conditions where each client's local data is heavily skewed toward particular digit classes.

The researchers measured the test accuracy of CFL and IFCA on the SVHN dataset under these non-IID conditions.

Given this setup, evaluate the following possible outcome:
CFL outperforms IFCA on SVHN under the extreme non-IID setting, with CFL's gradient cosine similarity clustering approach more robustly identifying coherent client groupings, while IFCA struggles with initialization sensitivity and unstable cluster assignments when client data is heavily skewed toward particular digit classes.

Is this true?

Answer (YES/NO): NO